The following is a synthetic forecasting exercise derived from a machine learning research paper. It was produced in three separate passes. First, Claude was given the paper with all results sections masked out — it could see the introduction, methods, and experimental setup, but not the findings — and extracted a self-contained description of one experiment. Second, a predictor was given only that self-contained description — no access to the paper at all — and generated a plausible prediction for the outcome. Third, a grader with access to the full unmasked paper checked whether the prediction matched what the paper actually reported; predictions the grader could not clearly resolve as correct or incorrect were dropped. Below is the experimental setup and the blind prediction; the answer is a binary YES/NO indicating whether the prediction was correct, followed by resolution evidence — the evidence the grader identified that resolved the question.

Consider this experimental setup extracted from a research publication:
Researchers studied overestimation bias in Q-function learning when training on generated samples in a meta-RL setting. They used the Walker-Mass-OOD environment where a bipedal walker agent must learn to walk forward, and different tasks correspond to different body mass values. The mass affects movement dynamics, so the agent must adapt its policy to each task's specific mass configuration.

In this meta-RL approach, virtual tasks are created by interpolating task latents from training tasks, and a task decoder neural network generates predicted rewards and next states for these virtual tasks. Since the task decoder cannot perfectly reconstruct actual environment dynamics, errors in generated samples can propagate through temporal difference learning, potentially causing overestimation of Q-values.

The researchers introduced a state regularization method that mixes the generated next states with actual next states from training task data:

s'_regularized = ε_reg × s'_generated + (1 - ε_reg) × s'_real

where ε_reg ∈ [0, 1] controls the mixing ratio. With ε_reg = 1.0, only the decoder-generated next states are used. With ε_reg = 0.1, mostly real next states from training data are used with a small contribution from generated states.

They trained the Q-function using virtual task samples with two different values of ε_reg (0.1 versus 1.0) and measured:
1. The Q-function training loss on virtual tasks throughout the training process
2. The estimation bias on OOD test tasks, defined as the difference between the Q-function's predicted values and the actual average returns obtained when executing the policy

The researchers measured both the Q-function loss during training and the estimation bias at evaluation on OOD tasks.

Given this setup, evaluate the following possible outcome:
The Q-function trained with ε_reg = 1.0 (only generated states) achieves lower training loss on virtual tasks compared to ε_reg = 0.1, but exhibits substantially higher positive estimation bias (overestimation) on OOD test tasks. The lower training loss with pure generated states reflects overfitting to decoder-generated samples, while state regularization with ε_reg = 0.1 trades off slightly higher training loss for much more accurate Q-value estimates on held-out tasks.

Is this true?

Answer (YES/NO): NO